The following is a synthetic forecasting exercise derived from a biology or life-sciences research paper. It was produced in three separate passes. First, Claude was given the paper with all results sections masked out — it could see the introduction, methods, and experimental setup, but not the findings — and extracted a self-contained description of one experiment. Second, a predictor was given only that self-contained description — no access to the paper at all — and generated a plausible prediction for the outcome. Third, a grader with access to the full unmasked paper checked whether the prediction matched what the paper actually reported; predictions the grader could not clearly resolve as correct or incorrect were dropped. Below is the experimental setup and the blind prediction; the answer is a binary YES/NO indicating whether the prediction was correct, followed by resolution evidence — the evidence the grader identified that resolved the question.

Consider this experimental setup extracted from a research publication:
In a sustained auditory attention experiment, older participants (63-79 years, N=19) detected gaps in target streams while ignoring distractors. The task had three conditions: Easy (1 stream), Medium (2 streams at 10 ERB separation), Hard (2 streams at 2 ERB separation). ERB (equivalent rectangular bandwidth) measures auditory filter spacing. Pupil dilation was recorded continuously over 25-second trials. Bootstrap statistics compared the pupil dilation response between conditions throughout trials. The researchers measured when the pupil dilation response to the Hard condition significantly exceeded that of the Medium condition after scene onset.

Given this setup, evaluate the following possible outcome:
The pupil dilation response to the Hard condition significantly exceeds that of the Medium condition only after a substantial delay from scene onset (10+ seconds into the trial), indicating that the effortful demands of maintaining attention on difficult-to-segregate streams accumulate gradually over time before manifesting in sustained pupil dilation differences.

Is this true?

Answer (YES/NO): NO